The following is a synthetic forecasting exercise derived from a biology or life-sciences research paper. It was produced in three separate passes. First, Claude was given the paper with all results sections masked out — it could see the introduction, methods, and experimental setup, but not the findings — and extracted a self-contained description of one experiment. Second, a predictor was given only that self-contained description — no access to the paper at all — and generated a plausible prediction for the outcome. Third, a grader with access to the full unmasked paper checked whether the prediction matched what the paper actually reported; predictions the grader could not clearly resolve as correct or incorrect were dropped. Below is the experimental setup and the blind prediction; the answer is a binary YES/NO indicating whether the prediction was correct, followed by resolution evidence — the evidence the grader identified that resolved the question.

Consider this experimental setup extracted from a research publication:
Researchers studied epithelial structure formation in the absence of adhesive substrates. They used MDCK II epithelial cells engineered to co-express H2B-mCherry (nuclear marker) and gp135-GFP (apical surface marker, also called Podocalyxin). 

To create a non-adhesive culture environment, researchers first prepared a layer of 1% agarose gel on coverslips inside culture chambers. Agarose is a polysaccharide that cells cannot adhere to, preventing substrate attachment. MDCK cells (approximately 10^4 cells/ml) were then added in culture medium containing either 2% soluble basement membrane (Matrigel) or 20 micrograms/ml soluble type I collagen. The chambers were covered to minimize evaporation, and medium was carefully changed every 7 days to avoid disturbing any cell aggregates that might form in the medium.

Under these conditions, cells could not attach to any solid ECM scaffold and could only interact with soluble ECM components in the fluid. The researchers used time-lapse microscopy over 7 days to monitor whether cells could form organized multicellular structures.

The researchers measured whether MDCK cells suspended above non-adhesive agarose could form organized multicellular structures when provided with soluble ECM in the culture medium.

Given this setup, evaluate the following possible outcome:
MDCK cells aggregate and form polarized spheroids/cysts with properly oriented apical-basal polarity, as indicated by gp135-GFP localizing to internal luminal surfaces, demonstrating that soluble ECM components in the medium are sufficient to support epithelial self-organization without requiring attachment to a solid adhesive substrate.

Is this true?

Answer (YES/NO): YES